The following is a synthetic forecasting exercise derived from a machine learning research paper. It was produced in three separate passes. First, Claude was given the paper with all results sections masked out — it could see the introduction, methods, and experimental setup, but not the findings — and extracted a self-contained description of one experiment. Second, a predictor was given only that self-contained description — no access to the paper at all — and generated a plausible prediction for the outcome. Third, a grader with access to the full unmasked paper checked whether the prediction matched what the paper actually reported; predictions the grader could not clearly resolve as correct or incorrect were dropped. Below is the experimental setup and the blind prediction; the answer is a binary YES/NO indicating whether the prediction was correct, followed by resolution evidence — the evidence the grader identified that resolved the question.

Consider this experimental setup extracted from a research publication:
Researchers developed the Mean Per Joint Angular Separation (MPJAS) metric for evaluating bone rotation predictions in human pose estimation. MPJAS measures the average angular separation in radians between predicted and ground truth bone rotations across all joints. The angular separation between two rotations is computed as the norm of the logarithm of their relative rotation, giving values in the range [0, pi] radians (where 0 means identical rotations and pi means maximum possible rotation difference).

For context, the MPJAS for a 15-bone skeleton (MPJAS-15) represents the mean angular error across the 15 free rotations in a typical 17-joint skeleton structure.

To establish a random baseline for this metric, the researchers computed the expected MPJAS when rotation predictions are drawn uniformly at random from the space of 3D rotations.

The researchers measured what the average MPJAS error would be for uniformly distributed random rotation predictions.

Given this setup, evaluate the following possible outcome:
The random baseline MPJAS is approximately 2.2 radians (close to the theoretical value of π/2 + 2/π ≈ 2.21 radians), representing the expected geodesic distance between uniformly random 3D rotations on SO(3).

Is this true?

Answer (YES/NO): YES